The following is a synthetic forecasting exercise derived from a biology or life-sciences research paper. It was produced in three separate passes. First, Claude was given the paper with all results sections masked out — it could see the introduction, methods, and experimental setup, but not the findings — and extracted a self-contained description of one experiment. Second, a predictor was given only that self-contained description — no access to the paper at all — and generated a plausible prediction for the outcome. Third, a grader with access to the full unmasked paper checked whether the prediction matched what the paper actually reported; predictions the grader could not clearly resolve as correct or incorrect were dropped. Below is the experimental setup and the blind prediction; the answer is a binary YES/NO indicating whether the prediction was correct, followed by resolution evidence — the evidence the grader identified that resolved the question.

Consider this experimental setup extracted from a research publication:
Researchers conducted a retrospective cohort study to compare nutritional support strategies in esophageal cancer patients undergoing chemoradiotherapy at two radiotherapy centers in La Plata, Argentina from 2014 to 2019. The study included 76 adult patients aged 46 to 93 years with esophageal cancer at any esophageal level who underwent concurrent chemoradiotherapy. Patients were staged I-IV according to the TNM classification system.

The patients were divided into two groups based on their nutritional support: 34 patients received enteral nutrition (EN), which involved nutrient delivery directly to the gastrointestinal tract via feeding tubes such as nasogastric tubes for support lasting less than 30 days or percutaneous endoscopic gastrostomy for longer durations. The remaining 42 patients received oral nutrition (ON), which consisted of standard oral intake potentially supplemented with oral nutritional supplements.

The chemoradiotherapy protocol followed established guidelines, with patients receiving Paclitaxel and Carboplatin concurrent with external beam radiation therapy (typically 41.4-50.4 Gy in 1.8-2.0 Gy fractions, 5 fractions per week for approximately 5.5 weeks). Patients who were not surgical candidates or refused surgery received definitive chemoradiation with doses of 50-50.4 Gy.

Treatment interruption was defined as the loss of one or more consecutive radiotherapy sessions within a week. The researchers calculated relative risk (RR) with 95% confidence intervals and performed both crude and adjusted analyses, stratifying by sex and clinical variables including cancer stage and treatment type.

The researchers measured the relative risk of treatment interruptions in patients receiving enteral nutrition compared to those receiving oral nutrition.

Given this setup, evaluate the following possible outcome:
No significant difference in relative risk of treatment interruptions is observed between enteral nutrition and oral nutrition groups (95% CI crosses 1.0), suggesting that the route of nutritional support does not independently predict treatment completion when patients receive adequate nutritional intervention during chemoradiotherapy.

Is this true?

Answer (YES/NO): NO